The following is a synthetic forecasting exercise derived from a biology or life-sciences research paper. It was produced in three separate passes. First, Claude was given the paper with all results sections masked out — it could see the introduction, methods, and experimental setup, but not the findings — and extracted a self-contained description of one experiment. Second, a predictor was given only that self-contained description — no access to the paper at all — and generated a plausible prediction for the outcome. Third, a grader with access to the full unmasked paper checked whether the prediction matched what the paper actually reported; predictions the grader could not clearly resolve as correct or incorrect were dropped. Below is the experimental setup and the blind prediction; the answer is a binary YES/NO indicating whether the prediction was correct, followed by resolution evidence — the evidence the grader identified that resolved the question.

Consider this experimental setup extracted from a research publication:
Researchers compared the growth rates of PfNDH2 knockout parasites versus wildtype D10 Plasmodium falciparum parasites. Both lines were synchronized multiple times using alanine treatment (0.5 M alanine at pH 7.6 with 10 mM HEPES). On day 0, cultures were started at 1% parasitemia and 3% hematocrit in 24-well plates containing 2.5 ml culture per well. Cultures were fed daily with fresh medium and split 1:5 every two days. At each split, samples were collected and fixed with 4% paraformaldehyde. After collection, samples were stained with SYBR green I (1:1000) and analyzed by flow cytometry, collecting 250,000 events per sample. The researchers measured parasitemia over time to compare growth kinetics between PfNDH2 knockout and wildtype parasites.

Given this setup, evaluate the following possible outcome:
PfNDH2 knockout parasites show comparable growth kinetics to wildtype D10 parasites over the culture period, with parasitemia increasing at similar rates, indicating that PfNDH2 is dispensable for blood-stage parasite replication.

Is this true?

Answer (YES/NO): YES